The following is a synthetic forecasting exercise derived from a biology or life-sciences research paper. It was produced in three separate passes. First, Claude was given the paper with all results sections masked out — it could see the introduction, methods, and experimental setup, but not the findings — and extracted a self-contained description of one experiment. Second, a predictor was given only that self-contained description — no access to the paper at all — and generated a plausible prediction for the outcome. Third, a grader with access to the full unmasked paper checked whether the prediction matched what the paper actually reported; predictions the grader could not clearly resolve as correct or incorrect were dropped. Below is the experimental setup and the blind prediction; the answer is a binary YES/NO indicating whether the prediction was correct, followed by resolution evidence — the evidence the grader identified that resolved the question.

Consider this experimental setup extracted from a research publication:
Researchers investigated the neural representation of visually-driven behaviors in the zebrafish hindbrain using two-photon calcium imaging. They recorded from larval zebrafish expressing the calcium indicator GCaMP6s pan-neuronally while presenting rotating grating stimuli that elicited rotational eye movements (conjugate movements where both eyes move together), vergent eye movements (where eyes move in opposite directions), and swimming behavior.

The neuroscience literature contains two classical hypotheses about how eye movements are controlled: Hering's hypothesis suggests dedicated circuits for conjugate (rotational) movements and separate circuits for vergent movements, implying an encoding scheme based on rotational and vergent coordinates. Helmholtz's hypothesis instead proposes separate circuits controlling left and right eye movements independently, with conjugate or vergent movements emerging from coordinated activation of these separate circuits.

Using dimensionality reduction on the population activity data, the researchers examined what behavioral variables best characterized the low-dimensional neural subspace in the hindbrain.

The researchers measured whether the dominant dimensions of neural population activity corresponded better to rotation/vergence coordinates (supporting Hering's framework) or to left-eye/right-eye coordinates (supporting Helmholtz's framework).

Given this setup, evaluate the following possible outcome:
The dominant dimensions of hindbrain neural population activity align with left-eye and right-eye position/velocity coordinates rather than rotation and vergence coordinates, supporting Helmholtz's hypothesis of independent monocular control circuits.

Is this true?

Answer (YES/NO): NO